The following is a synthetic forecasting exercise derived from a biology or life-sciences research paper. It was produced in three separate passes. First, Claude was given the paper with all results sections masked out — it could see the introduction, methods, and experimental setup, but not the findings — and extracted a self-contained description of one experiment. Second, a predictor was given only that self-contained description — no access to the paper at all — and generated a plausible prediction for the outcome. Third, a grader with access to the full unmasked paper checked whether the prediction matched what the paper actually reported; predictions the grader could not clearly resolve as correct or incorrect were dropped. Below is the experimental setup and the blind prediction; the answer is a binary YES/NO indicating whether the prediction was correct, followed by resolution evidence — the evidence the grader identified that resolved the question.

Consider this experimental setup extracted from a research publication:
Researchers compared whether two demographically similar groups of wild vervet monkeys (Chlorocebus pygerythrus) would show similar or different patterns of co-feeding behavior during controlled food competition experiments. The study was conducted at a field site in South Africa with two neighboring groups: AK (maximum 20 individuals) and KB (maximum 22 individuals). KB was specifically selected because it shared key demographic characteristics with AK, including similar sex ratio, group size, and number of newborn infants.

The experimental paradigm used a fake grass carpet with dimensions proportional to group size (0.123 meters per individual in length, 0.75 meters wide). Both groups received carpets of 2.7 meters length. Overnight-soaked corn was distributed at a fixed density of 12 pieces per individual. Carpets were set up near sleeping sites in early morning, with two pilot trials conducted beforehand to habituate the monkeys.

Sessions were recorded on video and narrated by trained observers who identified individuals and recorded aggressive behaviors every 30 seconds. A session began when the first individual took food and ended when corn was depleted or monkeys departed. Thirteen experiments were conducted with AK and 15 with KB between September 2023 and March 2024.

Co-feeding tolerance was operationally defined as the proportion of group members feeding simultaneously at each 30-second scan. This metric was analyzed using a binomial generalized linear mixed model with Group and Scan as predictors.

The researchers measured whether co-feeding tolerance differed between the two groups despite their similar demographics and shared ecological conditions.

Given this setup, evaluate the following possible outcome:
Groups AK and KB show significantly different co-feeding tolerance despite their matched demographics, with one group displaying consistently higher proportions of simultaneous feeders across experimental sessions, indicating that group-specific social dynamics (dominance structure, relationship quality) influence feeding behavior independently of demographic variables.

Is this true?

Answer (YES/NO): YES